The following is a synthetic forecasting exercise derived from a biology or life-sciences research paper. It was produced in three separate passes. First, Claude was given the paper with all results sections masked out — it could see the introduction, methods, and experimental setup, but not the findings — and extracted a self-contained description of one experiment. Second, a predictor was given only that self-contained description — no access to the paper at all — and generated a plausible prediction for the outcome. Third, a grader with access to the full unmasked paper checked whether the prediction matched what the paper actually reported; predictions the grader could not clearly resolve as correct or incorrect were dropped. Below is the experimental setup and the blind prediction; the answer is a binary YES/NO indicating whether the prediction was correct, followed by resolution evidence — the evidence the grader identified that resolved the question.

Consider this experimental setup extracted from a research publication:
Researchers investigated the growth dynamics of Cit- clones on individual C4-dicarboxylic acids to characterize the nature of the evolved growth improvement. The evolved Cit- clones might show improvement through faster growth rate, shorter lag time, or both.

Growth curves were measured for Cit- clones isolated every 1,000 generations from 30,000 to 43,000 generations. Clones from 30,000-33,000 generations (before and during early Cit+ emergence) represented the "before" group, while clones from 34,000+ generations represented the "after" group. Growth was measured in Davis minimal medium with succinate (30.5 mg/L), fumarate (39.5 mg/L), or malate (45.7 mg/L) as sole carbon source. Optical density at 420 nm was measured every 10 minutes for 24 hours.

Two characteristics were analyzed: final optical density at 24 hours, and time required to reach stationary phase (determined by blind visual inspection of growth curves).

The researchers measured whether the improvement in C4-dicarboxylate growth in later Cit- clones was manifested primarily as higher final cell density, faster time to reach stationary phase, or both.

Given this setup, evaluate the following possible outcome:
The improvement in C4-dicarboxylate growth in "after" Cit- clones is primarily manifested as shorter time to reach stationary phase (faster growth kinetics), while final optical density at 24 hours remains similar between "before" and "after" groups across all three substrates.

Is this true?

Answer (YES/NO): NO